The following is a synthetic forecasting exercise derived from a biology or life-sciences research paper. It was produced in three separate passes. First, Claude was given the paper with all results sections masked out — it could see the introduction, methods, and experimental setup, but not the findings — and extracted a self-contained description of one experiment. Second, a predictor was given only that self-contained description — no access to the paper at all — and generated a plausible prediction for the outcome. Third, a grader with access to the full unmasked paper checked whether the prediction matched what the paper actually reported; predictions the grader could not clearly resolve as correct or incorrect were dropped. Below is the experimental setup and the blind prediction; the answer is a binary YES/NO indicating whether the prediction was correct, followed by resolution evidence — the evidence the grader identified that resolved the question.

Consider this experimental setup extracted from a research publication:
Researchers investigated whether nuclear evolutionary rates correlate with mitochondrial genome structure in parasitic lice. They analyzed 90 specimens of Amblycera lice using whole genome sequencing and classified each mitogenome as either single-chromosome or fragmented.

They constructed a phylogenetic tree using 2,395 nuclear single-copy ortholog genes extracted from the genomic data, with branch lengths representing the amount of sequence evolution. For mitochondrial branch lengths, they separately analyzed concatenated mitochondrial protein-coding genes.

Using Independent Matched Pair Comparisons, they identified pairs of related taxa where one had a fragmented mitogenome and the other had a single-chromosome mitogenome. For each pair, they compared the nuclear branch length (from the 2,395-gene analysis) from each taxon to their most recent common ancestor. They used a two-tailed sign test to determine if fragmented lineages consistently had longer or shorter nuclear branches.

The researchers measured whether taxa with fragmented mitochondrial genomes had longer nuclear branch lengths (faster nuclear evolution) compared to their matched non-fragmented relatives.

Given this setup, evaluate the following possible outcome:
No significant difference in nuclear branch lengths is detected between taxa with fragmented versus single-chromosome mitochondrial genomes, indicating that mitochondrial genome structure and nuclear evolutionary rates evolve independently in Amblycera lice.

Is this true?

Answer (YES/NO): YES